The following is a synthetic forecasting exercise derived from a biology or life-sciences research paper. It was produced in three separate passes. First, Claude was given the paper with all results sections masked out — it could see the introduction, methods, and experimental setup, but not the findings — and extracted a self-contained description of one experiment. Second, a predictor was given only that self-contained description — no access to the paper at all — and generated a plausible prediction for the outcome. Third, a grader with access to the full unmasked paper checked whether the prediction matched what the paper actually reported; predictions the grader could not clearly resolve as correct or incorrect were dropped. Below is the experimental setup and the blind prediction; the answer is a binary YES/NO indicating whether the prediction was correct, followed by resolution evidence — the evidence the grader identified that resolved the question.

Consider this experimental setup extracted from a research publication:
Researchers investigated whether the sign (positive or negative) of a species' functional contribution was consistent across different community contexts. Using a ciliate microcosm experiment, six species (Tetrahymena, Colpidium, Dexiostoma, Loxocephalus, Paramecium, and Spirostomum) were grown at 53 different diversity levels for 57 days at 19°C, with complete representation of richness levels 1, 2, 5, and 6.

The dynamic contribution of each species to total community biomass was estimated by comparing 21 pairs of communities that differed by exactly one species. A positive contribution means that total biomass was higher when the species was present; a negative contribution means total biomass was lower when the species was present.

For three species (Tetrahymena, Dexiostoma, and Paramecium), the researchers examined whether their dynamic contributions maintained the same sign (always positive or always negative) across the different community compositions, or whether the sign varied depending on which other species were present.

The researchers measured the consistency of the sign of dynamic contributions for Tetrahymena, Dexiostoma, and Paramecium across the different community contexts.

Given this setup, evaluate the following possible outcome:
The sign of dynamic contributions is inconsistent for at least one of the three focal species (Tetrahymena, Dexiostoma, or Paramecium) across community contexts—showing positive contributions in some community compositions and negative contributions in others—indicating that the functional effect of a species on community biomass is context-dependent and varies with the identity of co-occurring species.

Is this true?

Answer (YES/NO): YES